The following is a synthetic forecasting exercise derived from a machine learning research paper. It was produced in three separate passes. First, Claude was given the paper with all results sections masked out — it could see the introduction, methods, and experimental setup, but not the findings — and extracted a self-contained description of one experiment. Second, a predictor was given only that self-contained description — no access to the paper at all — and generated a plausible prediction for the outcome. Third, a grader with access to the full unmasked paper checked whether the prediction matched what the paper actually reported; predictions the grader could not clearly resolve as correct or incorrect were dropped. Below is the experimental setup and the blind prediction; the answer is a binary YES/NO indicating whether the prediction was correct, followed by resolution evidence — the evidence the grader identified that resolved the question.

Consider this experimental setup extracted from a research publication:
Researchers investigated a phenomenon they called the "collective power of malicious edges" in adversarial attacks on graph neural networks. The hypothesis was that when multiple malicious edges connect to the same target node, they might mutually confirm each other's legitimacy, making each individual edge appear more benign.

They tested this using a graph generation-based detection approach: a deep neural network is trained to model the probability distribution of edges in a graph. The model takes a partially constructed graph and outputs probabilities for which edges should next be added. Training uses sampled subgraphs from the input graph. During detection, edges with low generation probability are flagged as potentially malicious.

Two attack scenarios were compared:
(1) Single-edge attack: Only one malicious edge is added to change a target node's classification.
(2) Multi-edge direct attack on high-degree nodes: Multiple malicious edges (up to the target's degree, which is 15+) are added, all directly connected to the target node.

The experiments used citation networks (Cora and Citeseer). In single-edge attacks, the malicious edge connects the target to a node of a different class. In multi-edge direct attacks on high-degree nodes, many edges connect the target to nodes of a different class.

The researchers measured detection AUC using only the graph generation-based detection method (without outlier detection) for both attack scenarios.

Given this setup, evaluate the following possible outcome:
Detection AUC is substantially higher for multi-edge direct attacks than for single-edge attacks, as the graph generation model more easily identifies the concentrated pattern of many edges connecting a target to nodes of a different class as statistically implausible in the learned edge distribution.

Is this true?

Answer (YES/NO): NO